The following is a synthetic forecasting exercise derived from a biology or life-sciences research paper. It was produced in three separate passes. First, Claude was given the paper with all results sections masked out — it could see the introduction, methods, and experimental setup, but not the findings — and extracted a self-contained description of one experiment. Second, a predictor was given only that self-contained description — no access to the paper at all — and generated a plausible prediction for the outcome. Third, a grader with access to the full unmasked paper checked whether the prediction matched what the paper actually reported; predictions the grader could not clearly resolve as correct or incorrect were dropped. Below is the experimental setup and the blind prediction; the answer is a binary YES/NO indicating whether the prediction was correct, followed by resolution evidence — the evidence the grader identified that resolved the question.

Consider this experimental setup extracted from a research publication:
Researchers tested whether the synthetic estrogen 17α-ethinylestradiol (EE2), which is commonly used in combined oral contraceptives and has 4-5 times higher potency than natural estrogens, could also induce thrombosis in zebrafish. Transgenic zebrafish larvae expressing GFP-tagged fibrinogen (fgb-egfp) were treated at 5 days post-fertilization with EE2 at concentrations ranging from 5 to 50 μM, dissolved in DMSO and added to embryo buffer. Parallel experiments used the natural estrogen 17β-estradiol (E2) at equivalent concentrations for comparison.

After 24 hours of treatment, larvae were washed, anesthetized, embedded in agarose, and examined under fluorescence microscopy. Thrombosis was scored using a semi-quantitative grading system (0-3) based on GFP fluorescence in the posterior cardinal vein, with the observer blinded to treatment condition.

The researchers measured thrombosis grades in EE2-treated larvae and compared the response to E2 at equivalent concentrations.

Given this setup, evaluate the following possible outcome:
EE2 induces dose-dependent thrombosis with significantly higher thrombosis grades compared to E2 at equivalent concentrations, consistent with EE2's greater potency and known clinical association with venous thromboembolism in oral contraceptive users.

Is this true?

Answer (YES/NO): NO